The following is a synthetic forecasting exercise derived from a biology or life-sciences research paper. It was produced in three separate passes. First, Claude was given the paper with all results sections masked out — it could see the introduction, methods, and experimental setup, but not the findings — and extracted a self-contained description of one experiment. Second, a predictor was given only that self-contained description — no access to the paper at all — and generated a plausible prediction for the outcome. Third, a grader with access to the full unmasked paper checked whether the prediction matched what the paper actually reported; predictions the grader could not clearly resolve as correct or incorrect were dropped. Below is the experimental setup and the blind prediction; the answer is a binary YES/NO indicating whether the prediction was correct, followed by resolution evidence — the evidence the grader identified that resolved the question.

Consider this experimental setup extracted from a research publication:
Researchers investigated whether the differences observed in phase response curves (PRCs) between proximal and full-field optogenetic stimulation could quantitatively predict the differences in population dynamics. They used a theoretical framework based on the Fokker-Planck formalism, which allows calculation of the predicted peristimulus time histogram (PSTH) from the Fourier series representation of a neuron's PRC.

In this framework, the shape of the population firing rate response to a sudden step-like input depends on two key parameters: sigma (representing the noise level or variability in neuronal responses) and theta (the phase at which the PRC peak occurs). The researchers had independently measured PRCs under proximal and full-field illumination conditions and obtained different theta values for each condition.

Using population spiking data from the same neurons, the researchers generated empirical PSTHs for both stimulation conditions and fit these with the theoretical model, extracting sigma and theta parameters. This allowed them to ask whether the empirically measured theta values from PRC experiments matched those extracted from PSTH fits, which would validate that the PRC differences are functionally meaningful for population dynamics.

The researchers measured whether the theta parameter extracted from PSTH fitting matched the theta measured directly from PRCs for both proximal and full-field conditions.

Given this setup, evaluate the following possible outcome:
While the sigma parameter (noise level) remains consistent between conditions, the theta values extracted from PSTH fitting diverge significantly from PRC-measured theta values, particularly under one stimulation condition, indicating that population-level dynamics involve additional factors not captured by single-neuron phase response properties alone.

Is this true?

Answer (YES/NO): NO